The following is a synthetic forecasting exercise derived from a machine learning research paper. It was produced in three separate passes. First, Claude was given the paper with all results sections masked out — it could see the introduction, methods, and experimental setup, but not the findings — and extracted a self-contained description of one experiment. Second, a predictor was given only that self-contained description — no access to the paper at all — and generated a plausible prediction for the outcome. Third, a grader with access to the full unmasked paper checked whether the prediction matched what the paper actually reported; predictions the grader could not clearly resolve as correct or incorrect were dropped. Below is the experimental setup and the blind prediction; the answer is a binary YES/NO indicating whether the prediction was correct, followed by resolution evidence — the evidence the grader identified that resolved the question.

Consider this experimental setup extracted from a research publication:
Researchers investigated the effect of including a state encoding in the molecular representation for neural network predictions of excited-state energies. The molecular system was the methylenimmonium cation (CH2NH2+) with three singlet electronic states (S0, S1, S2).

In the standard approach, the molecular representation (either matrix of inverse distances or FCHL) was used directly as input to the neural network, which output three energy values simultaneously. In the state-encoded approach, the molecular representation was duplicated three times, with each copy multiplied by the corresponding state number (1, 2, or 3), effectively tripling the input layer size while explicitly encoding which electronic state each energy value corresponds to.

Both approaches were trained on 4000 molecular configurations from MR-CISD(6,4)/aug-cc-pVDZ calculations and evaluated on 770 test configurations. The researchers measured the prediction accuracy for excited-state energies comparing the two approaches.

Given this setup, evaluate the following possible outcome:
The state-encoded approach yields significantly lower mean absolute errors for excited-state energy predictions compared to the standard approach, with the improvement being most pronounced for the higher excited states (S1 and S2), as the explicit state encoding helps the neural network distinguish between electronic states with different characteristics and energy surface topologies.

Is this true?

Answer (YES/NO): NO